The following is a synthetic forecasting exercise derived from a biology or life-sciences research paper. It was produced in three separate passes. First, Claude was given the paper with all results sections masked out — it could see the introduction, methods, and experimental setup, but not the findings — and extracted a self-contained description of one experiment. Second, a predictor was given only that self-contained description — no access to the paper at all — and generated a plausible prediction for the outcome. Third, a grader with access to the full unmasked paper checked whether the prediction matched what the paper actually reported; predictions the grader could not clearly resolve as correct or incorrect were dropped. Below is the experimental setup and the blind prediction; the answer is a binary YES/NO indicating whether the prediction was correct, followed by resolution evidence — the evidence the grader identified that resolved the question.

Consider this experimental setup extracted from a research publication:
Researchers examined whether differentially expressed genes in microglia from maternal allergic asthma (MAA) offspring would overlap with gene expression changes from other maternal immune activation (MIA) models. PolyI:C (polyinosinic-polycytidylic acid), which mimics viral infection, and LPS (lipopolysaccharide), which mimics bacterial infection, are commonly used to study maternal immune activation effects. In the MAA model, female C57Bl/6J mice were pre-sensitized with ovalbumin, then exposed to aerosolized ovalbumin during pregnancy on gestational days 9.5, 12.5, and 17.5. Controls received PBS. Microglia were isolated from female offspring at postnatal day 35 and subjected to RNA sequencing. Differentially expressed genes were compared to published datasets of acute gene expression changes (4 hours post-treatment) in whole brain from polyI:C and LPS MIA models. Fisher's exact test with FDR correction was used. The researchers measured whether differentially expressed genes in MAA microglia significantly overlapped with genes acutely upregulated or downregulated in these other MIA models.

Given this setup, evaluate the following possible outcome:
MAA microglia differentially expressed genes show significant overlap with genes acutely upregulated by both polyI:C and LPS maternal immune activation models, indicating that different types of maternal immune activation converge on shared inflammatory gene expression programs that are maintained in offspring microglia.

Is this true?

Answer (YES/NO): NO